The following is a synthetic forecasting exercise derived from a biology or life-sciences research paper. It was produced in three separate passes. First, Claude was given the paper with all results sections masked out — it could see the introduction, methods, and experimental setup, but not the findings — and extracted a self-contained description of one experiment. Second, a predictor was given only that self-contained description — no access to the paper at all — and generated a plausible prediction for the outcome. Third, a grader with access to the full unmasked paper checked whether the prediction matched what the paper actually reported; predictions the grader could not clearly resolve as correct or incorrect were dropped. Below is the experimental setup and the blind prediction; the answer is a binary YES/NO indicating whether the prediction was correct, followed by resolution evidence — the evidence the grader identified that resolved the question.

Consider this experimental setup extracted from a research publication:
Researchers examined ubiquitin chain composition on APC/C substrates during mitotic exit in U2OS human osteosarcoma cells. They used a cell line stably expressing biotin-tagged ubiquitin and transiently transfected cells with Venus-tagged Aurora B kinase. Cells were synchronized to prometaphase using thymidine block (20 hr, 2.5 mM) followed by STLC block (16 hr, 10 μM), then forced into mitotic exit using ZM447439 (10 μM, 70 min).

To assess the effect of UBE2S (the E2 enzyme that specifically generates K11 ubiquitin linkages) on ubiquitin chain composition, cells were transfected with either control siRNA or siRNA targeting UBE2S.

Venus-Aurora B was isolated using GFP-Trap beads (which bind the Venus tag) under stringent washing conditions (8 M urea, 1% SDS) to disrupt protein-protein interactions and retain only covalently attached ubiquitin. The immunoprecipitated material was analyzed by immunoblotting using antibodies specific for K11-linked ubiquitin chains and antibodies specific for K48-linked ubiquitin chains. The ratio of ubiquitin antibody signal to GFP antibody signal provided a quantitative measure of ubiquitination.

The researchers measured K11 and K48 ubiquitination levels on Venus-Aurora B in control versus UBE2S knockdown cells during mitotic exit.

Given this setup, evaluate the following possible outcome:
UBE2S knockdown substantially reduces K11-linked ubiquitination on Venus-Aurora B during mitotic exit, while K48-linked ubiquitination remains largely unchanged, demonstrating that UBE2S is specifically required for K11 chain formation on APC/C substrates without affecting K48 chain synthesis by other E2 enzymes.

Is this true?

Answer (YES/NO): YES